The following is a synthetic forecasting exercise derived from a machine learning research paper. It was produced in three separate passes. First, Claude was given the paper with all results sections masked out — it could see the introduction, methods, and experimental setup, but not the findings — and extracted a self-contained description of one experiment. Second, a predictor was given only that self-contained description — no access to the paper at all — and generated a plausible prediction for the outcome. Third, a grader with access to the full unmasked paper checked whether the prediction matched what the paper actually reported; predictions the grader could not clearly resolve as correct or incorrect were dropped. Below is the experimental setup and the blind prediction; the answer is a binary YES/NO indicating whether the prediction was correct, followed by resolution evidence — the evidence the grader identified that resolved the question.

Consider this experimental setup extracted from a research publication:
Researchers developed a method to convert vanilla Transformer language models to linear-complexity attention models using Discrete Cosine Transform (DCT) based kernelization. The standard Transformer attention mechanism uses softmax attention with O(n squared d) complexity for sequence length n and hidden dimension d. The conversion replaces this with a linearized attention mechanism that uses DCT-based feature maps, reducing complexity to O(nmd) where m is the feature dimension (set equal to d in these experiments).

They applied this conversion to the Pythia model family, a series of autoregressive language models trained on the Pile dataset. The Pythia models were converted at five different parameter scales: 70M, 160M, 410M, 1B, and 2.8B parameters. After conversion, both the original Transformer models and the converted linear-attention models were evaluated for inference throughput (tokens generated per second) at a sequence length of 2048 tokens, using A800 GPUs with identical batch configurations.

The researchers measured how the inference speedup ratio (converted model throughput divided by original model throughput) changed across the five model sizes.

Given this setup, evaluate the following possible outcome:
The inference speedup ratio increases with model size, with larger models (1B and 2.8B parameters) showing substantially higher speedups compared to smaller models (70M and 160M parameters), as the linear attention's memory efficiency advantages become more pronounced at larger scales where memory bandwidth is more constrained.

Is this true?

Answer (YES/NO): YES